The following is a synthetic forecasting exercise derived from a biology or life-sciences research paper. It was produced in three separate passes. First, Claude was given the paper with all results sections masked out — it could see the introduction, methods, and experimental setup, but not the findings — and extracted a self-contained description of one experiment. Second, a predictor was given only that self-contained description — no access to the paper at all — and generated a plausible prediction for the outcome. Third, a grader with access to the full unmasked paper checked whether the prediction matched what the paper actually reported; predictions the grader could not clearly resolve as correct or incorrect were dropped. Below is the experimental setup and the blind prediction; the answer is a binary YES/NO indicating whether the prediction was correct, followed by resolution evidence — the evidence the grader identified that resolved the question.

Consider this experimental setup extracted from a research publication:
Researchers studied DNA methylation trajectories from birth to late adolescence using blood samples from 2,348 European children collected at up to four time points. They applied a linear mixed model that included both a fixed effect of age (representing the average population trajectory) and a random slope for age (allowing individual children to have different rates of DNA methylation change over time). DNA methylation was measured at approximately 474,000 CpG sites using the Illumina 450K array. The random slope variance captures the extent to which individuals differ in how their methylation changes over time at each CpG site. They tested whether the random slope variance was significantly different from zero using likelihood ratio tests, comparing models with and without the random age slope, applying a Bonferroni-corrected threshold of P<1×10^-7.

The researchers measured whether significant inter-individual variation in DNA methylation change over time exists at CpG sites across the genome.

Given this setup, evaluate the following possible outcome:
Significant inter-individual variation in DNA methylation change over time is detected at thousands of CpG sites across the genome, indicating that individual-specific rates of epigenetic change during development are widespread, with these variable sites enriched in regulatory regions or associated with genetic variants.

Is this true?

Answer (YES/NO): YES